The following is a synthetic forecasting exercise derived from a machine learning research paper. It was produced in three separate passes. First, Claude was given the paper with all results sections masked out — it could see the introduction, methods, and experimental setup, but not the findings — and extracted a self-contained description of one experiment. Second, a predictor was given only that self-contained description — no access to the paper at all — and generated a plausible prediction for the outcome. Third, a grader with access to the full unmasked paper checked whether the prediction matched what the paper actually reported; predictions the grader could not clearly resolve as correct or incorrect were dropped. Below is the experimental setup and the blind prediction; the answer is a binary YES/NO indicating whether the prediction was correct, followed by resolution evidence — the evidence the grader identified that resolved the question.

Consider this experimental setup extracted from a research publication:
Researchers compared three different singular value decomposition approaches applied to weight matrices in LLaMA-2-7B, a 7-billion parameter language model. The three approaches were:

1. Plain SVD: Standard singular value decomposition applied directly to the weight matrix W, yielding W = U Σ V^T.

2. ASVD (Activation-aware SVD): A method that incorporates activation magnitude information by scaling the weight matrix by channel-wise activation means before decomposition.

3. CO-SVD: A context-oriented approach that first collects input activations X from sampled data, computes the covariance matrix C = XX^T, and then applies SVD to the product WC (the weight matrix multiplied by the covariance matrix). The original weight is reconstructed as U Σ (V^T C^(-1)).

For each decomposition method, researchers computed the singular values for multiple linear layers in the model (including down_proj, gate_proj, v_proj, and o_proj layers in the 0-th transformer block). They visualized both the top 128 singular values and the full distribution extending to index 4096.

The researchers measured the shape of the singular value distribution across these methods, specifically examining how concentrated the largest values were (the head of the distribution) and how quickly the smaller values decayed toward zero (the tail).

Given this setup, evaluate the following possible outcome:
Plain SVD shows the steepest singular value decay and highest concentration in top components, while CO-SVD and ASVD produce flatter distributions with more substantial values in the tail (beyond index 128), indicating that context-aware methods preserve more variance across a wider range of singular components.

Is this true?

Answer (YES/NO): NO